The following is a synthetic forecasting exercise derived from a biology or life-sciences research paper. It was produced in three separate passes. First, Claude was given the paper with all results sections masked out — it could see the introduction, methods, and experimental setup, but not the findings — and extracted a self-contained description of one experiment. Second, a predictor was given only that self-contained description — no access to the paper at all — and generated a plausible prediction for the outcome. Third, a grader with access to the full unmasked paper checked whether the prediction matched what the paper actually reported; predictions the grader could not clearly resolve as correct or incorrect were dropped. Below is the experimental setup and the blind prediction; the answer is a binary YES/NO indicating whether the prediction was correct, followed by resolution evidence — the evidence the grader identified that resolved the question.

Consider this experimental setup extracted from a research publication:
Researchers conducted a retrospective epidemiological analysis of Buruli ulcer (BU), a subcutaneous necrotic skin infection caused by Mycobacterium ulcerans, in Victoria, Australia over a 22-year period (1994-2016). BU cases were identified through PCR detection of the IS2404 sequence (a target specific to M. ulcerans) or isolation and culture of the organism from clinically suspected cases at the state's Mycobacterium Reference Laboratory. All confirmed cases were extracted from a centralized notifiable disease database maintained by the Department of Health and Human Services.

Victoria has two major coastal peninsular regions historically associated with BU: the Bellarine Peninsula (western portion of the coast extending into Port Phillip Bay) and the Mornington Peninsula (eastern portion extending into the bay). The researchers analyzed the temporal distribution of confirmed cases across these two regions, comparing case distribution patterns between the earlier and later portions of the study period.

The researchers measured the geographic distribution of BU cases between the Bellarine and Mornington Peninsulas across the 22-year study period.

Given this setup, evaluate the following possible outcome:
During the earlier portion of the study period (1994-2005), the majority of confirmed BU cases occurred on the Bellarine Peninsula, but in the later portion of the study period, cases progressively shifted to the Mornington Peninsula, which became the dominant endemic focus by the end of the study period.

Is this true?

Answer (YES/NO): NO